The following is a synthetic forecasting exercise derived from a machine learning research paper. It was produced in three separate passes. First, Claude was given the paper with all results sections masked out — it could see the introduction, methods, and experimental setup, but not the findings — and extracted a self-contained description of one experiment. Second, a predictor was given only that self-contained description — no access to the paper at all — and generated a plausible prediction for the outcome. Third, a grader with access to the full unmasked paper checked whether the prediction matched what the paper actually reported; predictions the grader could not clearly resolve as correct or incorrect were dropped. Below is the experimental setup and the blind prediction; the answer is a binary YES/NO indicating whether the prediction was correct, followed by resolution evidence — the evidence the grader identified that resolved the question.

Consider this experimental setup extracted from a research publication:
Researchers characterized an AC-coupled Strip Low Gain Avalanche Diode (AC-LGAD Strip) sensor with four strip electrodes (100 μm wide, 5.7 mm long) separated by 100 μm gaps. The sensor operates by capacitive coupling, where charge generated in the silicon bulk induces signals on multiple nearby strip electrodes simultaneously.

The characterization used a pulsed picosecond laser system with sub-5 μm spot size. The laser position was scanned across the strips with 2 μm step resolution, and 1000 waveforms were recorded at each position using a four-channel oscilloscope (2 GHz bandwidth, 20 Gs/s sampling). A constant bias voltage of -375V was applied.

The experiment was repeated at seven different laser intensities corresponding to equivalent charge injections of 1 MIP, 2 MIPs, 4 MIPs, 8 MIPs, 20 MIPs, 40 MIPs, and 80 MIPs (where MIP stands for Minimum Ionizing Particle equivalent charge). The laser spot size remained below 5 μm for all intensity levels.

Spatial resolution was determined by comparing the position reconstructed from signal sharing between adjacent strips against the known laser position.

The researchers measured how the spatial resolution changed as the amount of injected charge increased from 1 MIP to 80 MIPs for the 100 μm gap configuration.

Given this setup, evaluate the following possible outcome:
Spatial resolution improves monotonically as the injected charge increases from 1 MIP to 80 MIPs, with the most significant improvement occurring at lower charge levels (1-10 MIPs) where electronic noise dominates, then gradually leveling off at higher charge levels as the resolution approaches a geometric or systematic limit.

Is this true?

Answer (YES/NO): NO